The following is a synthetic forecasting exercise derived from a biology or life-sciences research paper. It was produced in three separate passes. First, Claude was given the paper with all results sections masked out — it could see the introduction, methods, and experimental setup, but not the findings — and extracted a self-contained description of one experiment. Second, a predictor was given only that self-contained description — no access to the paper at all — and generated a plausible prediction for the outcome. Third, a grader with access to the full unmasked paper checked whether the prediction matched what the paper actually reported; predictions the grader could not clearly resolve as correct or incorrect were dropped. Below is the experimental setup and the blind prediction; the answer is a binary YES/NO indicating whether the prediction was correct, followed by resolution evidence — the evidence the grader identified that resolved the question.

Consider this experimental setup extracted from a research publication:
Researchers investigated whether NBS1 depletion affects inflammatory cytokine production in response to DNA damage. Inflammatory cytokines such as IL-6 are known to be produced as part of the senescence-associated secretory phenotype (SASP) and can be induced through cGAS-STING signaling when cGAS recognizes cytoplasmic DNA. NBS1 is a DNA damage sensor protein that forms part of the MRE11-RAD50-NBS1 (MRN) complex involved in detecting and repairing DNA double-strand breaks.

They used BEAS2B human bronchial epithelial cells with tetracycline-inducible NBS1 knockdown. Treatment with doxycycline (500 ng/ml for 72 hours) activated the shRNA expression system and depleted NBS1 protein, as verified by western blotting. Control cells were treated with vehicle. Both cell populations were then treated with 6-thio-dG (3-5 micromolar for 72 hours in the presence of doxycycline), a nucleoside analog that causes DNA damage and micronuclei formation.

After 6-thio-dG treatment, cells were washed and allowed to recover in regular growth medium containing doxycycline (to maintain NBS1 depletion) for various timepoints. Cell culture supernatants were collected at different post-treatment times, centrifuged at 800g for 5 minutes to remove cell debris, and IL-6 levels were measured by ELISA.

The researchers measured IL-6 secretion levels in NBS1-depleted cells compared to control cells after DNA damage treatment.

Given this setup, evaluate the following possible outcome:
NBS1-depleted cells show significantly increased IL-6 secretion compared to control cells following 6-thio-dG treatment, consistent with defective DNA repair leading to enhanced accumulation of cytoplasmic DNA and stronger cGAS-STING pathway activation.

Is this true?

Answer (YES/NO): YES